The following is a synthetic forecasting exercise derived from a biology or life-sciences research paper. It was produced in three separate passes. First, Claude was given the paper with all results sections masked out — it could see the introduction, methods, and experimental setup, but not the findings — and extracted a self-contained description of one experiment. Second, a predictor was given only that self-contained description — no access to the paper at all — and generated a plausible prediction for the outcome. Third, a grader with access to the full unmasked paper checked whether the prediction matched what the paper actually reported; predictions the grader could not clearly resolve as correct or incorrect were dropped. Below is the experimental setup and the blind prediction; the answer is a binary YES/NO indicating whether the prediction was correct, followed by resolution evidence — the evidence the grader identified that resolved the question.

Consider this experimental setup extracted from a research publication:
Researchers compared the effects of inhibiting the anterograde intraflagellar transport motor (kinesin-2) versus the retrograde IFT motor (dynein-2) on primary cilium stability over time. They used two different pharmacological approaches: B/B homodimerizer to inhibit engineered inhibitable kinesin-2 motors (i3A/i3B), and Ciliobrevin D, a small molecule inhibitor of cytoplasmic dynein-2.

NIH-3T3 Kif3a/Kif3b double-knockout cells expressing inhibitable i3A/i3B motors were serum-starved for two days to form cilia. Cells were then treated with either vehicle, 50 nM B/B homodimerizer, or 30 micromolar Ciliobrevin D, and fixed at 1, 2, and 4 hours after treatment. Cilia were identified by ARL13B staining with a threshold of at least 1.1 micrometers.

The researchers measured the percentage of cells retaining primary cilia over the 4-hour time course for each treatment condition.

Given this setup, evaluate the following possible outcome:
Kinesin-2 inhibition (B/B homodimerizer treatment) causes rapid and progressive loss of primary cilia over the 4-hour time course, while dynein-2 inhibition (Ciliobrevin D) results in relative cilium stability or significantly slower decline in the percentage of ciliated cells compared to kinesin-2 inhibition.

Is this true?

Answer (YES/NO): YES